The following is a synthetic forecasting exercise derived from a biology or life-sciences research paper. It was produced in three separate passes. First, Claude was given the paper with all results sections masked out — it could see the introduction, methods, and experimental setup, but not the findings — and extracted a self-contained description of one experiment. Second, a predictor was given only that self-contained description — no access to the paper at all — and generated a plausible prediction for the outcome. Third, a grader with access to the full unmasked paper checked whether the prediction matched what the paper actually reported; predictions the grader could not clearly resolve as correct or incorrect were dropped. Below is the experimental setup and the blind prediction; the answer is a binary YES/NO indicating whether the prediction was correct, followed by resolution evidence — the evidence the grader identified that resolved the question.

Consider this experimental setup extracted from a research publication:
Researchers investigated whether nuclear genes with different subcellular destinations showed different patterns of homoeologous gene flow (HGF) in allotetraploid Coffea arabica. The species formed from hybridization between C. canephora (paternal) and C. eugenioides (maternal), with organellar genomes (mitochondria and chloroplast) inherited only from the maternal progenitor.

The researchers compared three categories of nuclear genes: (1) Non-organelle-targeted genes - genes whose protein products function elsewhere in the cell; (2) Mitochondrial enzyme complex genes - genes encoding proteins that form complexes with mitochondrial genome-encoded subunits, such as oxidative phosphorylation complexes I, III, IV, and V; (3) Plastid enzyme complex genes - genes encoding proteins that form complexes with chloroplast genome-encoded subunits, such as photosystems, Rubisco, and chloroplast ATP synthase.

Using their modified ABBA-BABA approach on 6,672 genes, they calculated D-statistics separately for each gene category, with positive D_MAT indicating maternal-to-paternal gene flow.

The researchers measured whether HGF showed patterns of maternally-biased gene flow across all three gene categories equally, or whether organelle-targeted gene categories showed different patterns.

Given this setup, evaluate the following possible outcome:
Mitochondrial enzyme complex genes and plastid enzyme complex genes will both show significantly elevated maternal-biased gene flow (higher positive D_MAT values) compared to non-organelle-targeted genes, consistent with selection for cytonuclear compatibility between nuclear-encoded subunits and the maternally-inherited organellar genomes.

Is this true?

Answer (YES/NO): NO